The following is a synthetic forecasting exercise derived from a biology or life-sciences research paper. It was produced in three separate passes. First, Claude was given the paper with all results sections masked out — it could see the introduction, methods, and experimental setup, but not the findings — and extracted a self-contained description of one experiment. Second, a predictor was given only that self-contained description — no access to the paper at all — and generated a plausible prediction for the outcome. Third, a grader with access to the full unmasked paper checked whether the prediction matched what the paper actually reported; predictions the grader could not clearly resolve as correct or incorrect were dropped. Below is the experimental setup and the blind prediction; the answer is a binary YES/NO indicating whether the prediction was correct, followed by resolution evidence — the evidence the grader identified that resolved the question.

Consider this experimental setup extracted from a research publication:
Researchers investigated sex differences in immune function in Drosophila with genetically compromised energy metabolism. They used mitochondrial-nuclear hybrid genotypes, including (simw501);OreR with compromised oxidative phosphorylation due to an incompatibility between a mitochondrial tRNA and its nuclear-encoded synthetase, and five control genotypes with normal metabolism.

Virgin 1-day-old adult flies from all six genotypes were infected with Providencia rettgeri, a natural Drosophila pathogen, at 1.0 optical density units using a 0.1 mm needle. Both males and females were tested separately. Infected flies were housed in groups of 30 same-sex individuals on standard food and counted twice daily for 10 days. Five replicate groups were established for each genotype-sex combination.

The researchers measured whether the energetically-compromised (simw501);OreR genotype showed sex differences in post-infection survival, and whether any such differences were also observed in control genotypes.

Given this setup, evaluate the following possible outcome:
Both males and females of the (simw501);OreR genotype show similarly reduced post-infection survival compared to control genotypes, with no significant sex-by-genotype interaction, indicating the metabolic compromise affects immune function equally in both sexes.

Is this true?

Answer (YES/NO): NO